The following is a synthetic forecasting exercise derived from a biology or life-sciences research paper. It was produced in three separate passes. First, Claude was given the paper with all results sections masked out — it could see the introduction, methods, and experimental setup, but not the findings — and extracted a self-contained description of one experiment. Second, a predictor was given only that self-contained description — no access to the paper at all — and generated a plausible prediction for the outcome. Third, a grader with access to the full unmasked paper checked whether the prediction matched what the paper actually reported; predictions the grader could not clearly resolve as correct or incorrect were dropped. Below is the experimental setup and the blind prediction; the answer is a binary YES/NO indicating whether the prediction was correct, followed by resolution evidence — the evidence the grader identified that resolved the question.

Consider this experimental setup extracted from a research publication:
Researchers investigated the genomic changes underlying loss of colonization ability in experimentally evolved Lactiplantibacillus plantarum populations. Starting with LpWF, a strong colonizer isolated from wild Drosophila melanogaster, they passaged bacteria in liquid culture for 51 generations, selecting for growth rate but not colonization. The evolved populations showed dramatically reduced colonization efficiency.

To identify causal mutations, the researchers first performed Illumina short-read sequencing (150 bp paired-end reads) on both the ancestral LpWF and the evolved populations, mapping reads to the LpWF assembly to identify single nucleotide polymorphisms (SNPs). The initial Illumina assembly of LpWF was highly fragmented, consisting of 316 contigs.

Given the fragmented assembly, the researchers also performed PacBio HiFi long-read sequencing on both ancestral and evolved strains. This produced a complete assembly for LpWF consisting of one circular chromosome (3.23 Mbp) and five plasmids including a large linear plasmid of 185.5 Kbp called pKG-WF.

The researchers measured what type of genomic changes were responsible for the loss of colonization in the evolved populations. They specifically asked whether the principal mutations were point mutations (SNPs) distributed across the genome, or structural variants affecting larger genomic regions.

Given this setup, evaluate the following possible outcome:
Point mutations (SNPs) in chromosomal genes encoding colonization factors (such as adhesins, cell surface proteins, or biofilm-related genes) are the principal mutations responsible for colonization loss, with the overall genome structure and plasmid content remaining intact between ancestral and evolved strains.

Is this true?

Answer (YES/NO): NO